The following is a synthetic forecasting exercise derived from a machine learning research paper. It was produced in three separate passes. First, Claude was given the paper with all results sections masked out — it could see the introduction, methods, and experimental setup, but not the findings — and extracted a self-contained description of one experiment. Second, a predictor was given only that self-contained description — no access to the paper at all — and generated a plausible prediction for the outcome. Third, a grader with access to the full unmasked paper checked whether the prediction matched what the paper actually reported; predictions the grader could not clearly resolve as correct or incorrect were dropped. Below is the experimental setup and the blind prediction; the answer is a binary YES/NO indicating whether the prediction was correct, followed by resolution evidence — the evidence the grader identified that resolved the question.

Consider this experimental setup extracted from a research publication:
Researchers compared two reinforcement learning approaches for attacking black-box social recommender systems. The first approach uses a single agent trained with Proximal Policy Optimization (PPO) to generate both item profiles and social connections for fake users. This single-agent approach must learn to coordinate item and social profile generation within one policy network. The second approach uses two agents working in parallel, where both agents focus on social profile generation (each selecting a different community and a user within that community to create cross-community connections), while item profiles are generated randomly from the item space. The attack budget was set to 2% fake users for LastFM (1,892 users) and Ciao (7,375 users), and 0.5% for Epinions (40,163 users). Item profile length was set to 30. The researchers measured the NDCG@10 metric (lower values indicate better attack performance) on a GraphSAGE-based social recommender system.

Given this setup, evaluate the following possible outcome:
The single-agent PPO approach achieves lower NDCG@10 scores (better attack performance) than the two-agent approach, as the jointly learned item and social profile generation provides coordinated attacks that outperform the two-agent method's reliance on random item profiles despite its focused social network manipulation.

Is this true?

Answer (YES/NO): NO